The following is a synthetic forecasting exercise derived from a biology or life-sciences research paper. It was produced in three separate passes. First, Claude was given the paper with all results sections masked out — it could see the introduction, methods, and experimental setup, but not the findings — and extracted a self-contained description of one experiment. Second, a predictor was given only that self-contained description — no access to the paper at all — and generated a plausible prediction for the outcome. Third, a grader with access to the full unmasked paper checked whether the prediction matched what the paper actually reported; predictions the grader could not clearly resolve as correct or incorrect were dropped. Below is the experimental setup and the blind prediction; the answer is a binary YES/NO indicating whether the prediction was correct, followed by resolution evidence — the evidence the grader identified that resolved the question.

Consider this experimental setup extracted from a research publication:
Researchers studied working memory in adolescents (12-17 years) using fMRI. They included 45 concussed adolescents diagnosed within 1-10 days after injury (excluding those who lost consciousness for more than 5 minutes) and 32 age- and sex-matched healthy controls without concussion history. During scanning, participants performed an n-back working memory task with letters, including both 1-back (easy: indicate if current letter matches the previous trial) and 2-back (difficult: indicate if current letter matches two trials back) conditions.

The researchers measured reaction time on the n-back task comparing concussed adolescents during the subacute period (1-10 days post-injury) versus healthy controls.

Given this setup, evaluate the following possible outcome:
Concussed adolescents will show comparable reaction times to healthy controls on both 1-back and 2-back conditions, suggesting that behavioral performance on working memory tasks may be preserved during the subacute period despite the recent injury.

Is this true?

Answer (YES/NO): NO